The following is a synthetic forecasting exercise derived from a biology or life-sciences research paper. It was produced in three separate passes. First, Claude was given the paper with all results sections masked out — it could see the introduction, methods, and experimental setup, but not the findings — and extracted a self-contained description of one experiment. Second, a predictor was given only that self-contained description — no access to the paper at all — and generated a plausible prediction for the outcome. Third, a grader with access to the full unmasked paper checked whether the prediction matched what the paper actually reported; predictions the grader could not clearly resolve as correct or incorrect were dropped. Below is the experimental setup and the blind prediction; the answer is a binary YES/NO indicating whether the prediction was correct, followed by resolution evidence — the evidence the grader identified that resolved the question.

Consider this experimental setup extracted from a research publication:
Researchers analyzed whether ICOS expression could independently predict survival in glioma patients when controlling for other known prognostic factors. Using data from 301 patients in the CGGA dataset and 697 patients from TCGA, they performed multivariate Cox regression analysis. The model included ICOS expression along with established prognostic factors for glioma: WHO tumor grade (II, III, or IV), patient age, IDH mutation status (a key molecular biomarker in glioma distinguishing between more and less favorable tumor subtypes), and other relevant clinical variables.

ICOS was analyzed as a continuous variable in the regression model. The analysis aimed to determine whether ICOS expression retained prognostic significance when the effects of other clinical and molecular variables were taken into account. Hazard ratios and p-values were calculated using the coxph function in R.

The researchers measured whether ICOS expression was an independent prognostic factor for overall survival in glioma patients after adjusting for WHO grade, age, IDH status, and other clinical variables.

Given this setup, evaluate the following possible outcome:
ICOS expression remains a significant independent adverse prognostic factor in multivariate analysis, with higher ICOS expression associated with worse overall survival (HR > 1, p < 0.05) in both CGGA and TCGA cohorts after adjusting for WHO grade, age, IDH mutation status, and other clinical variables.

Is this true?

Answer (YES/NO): YES